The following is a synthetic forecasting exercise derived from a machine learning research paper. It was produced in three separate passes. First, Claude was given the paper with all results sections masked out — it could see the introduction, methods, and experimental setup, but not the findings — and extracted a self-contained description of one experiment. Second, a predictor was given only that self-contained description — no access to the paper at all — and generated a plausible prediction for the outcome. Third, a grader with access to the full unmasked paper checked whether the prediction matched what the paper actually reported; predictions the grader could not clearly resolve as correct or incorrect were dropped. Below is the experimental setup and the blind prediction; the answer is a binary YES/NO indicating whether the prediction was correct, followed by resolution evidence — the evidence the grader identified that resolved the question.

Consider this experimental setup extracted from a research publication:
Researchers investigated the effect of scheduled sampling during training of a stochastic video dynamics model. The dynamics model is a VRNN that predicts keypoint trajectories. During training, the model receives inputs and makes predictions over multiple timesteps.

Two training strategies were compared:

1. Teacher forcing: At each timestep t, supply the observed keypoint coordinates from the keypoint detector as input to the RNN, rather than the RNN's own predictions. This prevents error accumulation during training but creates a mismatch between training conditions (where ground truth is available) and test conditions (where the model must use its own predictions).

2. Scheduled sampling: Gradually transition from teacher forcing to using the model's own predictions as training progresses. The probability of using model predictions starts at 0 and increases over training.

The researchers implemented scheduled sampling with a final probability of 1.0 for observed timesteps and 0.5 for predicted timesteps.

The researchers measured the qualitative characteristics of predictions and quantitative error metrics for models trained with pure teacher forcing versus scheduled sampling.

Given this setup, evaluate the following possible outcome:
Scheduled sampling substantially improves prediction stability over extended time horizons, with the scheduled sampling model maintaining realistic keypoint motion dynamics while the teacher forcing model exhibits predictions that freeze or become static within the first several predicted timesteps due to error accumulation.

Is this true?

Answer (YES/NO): NO